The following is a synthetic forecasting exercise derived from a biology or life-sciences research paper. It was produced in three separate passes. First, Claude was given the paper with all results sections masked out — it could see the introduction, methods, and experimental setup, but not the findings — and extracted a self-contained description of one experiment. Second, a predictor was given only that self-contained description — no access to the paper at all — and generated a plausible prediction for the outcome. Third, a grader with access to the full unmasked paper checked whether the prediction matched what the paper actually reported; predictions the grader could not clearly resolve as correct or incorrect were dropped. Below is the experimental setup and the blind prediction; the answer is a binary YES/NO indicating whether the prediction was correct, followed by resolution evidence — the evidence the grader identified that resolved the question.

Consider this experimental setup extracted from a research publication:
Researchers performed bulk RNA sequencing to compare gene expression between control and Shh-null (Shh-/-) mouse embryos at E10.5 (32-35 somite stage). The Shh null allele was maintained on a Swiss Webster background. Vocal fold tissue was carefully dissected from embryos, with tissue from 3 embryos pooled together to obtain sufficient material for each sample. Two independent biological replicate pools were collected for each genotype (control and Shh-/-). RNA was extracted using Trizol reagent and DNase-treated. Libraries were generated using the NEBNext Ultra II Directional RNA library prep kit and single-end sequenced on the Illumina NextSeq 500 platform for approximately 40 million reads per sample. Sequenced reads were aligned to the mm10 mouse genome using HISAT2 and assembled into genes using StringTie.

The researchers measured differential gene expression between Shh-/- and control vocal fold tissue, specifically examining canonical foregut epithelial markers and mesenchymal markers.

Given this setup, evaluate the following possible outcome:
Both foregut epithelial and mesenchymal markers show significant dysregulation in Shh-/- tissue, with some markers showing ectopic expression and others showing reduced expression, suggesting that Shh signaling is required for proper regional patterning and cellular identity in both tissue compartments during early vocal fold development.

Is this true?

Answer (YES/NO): YES